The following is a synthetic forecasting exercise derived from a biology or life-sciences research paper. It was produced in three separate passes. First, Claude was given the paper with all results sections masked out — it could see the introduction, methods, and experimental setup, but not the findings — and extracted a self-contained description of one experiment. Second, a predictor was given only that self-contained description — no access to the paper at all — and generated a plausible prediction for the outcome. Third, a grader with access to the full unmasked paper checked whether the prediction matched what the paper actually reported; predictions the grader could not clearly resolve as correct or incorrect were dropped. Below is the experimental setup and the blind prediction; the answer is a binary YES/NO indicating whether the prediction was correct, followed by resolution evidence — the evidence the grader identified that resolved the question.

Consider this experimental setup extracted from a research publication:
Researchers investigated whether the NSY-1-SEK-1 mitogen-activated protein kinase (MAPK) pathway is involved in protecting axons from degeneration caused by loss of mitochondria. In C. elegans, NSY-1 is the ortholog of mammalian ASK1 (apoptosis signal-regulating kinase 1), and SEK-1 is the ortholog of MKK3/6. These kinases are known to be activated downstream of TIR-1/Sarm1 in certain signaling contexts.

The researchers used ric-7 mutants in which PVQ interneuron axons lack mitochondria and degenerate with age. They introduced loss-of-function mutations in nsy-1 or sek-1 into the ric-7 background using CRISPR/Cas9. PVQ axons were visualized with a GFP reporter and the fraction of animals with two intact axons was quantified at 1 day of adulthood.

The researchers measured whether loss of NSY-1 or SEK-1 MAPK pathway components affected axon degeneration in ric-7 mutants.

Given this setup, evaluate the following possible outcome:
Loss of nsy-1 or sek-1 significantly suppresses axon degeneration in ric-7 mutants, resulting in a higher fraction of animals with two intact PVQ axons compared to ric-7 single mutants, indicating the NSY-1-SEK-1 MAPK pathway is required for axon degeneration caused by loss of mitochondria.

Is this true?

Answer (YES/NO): NO